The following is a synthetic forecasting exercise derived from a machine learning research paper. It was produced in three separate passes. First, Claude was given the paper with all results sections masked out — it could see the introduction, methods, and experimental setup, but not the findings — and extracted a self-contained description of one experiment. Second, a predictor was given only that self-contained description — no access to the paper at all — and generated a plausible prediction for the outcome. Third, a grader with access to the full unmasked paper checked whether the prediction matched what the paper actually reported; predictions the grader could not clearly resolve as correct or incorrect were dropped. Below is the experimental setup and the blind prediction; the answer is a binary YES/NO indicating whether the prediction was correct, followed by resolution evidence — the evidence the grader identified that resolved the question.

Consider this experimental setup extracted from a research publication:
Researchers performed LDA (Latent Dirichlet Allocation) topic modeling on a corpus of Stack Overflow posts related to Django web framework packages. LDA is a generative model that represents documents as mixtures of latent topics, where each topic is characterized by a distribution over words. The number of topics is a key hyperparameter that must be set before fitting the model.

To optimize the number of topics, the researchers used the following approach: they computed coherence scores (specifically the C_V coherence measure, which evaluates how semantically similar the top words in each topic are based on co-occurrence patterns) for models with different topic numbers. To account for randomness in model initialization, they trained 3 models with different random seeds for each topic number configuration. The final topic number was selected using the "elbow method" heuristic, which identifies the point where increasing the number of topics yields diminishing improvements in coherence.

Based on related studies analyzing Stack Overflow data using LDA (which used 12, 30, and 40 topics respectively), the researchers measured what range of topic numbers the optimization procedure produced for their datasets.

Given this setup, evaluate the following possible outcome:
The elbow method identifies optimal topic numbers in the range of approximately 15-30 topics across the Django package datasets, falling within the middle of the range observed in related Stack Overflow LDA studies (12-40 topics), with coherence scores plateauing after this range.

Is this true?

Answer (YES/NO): NO